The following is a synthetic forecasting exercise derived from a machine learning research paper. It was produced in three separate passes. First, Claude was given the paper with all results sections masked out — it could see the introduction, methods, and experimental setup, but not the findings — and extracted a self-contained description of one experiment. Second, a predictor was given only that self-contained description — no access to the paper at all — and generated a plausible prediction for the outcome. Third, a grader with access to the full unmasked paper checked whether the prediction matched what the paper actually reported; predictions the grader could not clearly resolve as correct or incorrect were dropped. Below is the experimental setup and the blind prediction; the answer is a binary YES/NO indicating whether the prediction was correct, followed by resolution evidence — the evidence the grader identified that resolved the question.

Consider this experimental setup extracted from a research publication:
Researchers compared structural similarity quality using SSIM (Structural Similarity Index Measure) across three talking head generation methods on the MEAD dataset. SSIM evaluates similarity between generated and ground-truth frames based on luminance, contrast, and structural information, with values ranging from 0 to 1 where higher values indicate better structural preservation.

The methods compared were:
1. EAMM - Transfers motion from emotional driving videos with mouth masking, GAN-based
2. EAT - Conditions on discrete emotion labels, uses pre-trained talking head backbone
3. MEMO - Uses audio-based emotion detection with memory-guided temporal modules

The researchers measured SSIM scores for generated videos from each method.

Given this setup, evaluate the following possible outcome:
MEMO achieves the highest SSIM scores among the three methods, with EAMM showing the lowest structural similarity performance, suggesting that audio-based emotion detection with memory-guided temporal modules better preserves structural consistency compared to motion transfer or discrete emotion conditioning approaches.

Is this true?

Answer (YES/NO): NO